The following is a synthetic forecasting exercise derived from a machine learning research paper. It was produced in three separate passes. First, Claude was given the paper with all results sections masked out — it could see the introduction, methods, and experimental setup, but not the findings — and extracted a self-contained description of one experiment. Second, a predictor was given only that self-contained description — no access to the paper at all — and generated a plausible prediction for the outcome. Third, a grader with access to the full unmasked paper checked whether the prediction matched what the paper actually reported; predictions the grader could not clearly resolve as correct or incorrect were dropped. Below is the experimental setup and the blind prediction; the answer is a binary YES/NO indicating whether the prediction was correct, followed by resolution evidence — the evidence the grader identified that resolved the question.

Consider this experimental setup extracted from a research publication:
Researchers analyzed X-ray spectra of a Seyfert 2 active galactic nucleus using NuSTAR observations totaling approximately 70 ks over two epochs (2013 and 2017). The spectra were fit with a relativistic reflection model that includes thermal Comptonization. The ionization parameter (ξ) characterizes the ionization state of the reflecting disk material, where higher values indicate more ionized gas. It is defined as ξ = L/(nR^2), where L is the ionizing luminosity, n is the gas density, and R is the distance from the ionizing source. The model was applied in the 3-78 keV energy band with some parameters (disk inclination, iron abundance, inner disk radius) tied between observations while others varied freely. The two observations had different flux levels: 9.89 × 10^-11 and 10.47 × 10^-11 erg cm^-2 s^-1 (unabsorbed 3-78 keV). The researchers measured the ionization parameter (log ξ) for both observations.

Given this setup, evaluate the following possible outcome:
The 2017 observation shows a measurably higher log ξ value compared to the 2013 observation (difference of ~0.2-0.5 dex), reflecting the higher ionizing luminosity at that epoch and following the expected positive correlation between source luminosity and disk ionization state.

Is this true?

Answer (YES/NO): NO